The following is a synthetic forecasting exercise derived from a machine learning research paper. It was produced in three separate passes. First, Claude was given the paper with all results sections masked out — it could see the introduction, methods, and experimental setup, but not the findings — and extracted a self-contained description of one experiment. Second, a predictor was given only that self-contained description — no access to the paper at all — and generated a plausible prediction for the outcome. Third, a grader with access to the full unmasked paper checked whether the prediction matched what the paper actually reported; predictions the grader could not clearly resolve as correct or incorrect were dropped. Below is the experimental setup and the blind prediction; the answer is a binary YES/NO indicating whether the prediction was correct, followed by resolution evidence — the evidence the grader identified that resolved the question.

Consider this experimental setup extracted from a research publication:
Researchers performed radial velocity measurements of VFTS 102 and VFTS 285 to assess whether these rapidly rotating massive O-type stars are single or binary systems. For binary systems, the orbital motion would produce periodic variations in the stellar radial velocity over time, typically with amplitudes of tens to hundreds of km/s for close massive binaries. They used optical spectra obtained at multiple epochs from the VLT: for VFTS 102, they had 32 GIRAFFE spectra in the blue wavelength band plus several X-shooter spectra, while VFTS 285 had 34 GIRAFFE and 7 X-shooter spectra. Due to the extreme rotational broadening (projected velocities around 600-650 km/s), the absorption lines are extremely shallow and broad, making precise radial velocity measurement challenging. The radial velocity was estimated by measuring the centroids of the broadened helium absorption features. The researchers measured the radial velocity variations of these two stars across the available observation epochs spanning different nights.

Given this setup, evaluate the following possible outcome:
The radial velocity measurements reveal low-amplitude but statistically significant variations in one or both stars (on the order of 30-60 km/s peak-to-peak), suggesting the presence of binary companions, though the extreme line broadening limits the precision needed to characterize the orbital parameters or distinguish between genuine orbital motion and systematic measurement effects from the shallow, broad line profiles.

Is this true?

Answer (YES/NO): NO